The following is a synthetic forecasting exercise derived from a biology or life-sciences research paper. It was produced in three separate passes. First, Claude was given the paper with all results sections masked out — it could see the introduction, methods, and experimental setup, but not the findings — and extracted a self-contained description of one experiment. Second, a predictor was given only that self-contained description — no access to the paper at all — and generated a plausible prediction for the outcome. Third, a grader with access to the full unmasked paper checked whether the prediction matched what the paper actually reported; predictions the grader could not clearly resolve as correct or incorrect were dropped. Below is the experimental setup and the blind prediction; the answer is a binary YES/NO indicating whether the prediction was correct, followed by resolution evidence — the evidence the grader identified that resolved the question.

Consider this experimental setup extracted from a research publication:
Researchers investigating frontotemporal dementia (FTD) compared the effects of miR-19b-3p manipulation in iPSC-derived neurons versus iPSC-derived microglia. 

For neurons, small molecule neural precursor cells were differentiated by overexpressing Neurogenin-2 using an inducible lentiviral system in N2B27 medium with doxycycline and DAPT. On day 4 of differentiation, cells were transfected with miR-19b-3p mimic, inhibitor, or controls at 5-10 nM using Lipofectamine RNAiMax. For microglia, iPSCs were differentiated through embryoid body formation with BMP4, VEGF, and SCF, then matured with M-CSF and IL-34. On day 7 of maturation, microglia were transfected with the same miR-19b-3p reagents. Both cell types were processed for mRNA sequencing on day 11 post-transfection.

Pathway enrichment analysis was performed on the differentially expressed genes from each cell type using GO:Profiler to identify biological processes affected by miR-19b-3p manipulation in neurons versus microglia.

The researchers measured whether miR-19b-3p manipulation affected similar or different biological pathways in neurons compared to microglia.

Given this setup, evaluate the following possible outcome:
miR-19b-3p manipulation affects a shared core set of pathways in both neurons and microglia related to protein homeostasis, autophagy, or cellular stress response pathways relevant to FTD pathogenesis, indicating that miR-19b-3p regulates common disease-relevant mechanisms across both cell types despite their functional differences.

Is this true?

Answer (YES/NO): NO